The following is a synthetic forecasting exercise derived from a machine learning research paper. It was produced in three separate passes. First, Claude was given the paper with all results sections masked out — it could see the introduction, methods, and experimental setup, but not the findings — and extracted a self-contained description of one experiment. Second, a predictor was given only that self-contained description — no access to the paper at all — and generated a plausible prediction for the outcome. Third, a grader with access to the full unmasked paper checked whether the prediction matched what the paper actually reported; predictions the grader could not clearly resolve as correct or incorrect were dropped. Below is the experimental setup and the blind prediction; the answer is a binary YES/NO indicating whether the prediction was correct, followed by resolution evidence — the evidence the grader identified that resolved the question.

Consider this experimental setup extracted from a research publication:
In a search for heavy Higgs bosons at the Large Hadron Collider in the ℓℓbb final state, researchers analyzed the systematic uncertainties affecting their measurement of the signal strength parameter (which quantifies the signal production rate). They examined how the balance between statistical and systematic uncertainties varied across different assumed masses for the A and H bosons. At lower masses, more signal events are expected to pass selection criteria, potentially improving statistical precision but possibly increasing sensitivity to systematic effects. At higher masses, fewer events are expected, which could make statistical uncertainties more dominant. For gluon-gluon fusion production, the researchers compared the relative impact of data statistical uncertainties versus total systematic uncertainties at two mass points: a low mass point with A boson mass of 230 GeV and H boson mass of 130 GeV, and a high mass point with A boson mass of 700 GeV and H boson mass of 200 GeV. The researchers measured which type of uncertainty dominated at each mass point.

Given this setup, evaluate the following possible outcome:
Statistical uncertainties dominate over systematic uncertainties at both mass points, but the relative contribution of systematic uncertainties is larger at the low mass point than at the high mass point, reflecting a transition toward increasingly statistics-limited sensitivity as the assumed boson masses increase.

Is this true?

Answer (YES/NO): NO